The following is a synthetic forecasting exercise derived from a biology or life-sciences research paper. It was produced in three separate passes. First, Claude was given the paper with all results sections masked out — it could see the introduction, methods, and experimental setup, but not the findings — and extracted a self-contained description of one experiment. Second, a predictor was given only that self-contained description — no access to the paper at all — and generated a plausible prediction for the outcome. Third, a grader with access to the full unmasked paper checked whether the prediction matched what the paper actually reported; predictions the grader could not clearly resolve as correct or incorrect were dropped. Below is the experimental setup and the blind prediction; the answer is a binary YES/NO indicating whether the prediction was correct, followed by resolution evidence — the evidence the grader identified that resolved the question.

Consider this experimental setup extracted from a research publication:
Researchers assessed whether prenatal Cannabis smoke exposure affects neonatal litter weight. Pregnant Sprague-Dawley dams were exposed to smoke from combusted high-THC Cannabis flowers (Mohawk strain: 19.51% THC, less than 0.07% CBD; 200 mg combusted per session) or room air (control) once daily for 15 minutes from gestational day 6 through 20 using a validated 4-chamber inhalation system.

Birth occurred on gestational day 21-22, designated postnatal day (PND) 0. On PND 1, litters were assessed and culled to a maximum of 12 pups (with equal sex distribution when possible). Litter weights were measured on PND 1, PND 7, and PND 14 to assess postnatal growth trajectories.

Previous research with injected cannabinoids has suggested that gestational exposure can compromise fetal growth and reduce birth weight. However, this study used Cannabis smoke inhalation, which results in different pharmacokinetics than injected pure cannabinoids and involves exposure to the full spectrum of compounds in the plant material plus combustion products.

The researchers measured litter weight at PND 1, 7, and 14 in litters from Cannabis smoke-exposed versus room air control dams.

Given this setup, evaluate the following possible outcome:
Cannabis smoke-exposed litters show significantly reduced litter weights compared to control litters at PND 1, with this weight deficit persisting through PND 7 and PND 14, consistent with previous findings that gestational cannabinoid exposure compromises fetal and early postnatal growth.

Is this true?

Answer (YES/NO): NO